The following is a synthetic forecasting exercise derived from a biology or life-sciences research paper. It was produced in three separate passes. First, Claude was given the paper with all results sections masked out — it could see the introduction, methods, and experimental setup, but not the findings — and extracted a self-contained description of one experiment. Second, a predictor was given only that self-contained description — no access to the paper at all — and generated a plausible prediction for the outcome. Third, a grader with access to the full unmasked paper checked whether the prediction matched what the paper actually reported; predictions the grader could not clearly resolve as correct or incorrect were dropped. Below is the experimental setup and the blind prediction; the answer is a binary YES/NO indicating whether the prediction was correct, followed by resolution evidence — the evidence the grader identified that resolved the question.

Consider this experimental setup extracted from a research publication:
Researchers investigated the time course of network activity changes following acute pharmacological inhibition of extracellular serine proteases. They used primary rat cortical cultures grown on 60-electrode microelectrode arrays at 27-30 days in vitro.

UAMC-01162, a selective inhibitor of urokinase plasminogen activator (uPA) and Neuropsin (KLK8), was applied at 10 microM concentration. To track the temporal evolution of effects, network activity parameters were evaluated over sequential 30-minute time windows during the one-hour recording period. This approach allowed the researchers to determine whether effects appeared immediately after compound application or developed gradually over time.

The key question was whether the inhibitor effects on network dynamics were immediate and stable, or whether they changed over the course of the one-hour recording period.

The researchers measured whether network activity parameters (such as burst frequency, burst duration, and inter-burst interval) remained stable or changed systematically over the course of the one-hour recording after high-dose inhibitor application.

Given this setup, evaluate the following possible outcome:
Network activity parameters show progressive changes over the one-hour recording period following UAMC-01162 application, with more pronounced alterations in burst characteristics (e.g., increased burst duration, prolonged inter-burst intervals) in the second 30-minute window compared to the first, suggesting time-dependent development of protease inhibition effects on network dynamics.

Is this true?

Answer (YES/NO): YES